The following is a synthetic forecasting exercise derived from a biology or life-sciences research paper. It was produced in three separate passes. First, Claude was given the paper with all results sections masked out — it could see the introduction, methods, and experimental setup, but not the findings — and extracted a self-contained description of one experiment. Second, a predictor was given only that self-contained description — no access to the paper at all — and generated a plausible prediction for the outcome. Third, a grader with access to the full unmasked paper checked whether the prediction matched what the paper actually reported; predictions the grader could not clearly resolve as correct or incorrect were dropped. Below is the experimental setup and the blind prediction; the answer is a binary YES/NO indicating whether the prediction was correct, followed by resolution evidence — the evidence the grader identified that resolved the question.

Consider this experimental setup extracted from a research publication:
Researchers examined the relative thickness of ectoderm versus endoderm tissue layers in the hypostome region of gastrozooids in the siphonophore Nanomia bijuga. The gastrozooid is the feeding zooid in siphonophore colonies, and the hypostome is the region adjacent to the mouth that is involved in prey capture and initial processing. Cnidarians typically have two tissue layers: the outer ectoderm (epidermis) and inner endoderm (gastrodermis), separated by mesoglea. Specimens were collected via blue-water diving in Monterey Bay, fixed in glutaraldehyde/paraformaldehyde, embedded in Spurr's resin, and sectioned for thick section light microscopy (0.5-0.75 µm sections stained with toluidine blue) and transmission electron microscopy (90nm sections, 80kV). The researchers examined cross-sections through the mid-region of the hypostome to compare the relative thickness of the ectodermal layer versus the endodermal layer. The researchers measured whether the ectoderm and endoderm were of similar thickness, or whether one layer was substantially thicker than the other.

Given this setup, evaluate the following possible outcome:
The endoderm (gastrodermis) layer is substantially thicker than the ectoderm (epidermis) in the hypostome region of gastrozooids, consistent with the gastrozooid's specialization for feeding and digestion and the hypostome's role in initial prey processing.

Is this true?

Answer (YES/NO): YES